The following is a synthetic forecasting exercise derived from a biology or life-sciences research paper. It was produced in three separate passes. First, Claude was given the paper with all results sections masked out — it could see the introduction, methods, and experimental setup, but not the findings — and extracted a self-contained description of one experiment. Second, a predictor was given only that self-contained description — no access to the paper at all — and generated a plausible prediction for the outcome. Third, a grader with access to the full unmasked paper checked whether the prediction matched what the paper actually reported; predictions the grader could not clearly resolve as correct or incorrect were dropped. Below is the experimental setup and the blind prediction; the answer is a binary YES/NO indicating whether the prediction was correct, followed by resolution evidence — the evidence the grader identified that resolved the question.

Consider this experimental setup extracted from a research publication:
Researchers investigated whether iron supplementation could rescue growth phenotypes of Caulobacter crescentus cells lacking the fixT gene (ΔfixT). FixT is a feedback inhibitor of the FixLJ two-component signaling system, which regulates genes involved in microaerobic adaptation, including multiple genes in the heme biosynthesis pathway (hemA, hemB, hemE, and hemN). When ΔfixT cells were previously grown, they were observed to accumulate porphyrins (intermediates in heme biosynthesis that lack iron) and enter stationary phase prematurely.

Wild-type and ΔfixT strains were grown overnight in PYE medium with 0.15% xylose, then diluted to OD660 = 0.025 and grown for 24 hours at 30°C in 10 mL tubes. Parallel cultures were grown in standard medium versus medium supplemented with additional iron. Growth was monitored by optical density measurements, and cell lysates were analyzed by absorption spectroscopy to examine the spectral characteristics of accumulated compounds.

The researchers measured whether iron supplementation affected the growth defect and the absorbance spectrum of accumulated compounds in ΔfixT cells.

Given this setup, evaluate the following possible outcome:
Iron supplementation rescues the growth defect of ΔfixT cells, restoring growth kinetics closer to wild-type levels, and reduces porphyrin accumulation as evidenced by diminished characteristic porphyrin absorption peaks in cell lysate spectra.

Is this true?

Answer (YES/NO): NO